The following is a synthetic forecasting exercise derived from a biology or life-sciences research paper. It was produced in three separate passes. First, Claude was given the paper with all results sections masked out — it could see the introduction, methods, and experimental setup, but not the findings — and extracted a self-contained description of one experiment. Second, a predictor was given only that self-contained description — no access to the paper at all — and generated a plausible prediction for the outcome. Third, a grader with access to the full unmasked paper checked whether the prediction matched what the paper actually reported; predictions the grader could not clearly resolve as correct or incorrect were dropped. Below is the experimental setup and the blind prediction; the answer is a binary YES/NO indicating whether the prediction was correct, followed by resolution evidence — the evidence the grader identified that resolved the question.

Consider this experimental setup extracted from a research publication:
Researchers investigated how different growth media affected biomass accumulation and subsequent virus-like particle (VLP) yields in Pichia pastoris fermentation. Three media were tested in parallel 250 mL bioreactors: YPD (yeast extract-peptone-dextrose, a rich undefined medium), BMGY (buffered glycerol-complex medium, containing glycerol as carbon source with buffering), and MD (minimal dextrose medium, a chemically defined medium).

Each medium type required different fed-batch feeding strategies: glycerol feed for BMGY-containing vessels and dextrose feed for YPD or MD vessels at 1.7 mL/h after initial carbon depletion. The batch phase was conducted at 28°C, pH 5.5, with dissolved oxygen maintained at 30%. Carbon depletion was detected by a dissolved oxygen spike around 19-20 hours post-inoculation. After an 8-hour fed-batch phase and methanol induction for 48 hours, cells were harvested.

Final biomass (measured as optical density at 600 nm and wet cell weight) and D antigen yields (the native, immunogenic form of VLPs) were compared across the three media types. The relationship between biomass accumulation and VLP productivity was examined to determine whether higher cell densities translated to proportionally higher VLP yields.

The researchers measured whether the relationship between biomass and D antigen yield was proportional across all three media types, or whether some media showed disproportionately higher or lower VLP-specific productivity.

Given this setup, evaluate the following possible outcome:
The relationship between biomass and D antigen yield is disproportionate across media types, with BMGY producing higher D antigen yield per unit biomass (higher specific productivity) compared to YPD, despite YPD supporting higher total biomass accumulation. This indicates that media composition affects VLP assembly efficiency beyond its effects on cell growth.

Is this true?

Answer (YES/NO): NO